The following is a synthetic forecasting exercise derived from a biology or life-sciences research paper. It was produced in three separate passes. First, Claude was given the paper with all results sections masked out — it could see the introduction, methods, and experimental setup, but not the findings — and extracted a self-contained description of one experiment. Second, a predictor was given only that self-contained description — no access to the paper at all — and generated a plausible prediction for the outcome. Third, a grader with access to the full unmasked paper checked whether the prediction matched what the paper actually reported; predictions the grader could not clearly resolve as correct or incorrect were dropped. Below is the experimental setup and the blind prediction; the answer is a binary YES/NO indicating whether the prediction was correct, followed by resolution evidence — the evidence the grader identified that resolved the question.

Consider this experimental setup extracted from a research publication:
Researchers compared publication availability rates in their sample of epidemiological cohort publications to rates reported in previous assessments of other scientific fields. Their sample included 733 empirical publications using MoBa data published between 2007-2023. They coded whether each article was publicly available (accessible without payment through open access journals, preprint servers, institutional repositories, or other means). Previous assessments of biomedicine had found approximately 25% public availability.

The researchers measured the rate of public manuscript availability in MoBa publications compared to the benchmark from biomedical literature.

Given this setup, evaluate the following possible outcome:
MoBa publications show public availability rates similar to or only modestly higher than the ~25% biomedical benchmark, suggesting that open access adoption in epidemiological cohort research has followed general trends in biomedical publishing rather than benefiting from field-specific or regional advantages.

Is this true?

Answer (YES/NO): NO